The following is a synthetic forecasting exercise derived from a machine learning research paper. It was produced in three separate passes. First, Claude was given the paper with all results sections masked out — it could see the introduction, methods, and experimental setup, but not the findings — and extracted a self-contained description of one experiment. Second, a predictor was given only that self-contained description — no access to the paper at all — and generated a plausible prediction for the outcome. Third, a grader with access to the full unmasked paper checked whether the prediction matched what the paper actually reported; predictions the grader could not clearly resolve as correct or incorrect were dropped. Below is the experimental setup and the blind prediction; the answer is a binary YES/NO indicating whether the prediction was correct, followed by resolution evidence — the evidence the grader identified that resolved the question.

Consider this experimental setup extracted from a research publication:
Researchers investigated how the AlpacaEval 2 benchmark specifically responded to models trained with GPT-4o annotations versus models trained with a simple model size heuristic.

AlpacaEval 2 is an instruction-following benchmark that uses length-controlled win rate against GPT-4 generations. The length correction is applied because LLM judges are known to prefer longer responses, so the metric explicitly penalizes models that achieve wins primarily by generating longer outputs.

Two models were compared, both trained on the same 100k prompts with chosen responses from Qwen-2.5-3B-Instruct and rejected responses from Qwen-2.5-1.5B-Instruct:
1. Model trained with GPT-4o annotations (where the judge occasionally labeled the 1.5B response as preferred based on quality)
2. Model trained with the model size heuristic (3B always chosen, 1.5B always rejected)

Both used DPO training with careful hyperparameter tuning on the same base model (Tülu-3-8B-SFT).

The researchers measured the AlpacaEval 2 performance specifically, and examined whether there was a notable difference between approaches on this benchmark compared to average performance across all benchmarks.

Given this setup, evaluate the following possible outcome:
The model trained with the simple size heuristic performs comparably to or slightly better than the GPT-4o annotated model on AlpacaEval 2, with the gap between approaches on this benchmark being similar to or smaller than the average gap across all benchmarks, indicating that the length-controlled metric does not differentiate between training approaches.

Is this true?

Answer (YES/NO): NO